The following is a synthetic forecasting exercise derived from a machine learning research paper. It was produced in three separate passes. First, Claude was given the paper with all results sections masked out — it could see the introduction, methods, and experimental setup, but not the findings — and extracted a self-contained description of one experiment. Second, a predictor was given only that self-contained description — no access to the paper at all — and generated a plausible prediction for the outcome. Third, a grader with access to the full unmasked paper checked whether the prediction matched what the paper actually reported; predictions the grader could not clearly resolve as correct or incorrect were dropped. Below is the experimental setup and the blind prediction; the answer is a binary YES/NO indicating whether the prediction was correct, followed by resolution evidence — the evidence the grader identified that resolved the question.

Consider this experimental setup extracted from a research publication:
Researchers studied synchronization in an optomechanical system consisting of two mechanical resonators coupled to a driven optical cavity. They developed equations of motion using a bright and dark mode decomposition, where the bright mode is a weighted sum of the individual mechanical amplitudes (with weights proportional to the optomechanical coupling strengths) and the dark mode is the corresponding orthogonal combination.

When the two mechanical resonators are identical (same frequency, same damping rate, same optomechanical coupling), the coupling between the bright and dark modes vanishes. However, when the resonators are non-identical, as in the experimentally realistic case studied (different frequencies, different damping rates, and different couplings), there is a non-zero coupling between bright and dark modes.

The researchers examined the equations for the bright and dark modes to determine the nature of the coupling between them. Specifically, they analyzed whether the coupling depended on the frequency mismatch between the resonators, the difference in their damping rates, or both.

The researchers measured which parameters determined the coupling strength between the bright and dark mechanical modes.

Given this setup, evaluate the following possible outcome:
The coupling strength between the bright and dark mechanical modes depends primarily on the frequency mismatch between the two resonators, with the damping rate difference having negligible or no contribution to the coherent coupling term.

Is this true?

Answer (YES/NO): NO